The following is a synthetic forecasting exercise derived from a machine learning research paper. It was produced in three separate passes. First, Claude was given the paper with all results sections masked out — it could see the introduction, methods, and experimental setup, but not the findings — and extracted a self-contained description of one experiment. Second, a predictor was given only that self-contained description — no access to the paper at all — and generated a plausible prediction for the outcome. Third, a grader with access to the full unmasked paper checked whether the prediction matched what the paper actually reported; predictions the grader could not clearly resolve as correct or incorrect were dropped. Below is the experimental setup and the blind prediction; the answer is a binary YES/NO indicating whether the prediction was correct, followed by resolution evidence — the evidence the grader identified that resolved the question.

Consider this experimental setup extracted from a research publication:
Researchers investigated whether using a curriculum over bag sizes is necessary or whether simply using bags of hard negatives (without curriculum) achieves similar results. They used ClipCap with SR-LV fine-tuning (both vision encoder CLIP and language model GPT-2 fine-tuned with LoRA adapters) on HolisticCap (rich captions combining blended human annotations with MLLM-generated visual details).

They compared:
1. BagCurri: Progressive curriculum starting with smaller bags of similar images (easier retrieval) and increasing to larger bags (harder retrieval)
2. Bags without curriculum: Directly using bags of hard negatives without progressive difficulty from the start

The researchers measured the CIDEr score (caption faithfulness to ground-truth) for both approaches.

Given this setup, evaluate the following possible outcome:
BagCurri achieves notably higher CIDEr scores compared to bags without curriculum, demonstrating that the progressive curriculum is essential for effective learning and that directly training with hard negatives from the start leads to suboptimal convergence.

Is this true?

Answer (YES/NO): YES